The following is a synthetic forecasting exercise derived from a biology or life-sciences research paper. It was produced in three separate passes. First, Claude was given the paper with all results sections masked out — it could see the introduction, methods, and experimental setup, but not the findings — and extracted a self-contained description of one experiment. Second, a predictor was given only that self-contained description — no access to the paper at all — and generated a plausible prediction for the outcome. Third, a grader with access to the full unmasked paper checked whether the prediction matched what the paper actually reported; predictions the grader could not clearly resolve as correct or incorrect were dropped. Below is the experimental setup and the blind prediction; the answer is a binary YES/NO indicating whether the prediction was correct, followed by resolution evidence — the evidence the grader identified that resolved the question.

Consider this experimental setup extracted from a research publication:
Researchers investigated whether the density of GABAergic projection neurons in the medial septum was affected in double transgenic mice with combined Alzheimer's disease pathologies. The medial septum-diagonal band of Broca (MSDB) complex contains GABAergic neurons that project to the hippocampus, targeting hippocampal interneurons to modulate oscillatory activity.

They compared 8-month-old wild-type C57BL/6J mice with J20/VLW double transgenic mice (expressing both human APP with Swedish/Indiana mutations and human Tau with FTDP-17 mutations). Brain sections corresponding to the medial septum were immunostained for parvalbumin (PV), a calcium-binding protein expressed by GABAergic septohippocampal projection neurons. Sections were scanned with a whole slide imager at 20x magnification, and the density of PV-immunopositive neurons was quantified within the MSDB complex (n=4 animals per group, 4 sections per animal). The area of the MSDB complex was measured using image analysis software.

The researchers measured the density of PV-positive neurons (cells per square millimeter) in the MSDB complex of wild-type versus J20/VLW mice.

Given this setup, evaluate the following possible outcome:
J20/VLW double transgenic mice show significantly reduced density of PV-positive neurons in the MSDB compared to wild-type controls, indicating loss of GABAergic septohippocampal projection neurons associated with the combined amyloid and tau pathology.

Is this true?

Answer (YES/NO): NO